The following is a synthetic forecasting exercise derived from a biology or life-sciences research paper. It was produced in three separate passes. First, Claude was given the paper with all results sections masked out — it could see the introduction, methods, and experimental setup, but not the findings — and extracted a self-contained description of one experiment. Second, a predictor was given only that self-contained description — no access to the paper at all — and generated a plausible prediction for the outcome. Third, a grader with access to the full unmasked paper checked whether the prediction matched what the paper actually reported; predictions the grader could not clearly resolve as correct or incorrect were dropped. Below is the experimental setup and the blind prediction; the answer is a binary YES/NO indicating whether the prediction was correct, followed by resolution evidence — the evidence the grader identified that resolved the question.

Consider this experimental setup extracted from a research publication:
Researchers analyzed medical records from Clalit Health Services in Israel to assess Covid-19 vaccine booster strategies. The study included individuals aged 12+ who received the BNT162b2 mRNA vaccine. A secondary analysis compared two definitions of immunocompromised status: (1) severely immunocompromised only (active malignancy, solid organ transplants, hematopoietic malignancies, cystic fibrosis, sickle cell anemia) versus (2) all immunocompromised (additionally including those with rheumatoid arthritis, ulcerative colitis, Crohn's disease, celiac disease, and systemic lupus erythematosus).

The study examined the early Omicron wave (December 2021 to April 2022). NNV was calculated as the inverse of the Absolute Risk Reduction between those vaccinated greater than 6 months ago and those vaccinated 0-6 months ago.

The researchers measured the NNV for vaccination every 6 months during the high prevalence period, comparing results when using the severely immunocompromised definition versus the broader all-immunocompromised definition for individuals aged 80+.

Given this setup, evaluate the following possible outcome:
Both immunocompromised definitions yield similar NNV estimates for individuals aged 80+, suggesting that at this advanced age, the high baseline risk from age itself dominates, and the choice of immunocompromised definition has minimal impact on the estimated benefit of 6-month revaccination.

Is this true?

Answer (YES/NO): NO